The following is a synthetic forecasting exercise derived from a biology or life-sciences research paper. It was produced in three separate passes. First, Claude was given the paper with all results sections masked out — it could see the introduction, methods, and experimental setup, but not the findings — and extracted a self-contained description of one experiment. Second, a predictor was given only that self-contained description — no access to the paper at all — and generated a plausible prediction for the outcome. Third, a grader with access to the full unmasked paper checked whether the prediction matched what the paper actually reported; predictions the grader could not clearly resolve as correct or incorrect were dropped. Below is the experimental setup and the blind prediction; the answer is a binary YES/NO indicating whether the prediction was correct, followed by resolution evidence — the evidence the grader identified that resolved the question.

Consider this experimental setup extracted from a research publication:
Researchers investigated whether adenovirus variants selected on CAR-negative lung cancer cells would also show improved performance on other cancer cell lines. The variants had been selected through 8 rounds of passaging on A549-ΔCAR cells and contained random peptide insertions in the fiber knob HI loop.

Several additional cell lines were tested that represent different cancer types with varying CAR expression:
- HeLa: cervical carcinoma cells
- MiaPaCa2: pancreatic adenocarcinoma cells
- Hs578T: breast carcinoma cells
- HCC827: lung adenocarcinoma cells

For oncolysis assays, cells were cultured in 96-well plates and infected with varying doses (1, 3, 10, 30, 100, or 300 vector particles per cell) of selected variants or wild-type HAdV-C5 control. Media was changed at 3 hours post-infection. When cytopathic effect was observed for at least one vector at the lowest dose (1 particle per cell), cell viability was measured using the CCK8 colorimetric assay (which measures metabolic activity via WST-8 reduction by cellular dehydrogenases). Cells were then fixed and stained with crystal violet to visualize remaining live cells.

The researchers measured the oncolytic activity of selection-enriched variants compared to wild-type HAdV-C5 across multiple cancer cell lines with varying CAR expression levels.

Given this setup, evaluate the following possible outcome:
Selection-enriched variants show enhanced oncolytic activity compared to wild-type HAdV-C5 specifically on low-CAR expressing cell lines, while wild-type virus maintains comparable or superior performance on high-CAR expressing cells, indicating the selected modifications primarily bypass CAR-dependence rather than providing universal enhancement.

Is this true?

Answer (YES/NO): NO